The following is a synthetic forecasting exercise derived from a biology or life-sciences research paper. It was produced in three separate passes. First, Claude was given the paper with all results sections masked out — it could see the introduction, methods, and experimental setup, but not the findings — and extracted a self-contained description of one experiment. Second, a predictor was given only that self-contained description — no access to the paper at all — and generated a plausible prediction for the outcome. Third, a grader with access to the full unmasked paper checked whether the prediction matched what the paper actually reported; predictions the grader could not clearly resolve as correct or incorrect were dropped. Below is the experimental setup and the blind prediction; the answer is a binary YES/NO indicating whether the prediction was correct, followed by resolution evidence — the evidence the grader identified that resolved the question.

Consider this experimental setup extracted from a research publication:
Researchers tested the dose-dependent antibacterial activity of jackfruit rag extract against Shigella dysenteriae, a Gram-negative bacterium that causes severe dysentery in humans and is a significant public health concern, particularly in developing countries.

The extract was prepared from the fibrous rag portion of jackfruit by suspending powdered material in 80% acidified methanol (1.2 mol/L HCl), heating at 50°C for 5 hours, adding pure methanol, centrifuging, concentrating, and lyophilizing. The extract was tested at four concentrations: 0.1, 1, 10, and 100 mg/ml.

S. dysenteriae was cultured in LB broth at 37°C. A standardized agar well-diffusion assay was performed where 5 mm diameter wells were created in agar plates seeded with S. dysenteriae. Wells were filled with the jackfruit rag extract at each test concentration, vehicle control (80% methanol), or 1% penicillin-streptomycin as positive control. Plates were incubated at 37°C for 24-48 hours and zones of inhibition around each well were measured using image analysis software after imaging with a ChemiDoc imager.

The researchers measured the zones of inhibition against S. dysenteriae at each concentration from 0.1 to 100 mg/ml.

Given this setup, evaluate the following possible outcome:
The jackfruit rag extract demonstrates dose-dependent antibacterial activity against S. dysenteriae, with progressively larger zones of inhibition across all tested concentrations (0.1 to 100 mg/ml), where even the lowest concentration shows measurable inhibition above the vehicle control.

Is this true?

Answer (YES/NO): NO